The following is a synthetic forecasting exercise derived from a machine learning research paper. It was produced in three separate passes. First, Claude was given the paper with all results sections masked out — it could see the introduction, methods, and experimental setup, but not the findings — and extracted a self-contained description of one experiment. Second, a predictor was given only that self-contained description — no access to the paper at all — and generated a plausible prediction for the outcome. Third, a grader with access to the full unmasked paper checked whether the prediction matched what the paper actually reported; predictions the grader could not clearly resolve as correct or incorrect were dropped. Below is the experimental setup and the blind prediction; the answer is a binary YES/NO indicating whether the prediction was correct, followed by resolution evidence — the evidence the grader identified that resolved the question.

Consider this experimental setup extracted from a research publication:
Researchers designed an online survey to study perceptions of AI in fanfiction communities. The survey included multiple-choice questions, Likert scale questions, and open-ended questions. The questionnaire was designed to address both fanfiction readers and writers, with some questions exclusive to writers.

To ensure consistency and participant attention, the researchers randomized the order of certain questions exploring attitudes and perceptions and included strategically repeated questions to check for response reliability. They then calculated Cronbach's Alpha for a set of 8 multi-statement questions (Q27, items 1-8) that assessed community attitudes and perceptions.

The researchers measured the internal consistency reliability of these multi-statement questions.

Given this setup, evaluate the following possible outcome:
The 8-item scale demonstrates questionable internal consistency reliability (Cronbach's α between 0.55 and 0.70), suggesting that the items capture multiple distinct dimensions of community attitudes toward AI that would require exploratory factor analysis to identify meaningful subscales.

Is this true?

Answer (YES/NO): NO